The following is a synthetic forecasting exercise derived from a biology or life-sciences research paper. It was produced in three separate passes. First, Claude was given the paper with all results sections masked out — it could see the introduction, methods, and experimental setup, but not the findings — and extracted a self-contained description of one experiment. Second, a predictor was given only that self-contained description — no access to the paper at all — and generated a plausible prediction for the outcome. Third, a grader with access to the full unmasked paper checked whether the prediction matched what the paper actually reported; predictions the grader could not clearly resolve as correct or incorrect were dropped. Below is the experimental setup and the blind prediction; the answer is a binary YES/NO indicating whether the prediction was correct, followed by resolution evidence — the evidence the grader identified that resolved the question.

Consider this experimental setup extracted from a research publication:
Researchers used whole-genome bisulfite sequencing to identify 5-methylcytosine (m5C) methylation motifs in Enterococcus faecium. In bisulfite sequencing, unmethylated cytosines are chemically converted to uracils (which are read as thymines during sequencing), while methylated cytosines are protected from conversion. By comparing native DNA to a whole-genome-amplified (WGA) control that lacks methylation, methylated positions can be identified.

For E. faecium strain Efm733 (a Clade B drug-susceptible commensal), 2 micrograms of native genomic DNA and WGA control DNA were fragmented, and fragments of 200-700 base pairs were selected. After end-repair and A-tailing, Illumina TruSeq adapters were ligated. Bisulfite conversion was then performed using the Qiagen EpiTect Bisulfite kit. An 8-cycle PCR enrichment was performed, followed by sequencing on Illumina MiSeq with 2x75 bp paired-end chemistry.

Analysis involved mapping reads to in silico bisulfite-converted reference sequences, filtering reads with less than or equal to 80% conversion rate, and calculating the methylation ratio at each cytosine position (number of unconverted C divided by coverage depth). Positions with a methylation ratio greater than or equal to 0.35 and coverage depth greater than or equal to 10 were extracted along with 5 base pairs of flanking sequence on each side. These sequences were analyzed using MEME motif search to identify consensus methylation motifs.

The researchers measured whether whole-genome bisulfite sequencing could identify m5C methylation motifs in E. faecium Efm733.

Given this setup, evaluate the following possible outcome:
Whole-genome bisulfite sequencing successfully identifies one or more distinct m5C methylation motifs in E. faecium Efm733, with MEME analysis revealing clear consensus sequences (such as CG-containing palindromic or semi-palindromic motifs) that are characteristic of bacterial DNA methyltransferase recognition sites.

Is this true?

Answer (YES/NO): YES